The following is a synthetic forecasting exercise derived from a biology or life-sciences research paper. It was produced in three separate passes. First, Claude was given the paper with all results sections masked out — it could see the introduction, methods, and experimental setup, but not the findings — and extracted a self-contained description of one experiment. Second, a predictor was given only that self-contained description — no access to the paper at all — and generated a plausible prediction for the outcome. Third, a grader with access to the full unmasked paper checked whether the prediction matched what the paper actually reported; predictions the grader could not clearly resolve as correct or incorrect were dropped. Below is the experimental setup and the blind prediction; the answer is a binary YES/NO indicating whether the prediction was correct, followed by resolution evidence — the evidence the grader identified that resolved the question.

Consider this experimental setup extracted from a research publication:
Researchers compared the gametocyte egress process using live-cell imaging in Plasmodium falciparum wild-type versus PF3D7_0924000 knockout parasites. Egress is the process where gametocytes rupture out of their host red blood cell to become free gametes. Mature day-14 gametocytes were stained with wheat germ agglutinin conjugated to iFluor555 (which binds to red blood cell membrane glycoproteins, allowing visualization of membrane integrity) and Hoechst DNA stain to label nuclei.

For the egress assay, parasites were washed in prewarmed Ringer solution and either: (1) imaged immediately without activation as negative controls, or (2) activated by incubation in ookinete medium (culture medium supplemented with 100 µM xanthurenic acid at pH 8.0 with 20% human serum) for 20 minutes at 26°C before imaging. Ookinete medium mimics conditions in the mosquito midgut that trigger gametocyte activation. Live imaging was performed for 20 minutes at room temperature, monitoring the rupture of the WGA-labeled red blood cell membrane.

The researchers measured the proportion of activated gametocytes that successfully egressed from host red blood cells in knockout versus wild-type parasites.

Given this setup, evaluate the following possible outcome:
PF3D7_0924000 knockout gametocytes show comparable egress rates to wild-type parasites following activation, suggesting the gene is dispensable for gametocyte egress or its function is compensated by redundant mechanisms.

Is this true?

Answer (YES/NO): YES